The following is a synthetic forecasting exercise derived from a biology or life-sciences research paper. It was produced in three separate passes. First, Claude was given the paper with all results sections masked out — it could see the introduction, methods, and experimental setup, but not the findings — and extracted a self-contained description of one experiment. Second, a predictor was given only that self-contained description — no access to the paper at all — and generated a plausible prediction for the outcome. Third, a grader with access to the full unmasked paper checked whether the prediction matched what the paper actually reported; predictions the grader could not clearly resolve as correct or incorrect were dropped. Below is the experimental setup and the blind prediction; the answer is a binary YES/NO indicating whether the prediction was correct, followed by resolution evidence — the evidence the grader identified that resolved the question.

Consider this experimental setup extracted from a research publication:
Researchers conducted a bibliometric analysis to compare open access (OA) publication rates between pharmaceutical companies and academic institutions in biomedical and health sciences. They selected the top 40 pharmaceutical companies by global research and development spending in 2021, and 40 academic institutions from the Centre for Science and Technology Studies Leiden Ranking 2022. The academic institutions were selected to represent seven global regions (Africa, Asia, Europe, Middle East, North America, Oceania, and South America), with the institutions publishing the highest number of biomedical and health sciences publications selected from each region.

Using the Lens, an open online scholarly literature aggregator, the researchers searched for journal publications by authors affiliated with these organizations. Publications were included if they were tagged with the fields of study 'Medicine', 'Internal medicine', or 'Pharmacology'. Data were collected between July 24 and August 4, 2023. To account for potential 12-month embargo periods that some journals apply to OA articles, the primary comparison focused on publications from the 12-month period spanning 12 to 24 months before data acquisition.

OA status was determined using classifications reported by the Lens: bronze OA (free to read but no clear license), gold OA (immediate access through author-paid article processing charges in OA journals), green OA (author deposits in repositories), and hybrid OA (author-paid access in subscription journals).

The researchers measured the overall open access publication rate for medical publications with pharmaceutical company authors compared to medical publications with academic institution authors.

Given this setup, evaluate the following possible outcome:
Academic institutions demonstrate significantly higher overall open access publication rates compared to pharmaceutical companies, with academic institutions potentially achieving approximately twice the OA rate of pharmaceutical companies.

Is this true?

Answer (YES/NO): NO